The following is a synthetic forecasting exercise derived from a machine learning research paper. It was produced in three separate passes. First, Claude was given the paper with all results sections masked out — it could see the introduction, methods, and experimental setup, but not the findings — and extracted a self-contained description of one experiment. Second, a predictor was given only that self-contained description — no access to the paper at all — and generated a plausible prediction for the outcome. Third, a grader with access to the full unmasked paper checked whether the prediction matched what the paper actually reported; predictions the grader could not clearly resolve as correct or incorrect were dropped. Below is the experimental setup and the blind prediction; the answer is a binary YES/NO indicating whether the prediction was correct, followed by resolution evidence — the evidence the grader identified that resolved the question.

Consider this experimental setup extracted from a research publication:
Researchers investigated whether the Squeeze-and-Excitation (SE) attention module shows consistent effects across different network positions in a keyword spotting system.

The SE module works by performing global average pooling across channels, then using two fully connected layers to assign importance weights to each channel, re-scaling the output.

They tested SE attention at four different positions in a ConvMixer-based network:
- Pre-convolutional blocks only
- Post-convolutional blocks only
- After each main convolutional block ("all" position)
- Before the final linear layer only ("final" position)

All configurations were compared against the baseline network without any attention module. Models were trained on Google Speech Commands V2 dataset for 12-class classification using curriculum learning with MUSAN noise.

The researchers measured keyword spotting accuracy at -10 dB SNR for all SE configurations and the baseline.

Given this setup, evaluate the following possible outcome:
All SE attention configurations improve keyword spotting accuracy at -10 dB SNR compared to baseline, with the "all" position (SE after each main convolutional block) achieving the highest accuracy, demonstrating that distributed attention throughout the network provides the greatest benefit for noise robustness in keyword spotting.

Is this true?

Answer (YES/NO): NO